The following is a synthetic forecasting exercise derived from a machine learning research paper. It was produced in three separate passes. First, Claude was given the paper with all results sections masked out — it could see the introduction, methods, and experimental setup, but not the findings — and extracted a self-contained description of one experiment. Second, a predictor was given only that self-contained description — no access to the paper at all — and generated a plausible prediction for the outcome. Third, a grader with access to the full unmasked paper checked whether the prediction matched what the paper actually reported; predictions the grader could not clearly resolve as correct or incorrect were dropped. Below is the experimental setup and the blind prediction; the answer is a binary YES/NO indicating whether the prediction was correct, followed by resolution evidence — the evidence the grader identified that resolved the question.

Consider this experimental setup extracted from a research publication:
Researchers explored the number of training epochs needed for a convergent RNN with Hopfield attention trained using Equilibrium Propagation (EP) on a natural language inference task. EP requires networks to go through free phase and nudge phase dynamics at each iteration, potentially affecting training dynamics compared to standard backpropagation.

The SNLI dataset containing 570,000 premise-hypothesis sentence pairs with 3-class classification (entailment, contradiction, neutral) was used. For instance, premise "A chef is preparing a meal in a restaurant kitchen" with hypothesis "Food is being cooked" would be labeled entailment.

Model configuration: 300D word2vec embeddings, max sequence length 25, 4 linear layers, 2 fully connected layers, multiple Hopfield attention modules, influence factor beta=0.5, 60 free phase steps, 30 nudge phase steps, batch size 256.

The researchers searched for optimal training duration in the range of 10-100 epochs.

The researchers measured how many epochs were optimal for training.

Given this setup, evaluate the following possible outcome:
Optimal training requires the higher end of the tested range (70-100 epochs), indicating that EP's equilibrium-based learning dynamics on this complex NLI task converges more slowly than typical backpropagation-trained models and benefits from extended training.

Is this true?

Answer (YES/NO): NO